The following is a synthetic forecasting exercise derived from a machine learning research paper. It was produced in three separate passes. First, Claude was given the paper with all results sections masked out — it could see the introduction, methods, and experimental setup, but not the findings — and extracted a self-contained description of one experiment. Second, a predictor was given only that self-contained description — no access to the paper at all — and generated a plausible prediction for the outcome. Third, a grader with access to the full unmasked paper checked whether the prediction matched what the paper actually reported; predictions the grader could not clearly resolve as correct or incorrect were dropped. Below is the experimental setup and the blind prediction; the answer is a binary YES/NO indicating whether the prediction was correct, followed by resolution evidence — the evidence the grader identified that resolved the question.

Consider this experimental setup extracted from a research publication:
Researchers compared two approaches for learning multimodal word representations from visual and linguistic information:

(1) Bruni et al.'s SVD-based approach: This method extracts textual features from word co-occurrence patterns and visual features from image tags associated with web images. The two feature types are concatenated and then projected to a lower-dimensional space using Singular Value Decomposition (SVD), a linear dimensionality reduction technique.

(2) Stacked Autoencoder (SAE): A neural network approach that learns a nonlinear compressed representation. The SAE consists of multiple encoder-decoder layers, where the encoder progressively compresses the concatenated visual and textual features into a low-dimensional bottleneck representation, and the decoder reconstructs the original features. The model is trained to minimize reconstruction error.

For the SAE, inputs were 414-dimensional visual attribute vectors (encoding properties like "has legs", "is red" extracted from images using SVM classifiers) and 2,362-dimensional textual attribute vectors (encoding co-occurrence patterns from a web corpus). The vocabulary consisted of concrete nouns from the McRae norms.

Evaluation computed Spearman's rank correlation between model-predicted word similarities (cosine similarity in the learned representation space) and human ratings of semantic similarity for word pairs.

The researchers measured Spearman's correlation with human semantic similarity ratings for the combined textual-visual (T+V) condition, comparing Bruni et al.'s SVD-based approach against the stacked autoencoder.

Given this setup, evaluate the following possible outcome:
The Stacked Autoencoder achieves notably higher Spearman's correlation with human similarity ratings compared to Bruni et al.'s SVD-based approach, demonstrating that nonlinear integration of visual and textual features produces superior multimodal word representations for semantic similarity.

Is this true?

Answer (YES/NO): YES